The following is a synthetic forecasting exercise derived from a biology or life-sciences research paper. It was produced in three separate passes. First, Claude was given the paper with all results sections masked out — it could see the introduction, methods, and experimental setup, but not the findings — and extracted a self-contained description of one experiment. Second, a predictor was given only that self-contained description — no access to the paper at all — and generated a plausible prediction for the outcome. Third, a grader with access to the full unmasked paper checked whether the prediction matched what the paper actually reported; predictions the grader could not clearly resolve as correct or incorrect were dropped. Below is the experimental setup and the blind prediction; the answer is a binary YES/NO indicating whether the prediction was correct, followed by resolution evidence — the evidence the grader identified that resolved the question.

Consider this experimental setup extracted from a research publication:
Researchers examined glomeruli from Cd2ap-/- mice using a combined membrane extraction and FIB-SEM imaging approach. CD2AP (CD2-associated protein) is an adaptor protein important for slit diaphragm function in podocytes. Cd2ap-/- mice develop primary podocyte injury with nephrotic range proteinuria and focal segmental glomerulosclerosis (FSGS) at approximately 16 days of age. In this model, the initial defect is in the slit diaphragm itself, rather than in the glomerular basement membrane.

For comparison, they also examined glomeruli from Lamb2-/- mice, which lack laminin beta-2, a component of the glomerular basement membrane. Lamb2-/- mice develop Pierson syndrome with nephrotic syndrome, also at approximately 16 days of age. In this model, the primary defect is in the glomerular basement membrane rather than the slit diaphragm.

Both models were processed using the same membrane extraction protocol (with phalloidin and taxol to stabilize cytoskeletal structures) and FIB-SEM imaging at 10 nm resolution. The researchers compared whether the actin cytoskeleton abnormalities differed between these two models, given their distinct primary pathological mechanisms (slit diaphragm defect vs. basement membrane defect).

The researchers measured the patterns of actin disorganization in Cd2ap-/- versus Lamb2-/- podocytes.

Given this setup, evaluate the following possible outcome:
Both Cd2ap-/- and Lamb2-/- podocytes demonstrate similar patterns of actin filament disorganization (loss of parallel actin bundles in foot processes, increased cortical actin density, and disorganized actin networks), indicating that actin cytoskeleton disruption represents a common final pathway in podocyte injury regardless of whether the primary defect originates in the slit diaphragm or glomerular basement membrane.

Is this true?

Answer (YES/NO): YES